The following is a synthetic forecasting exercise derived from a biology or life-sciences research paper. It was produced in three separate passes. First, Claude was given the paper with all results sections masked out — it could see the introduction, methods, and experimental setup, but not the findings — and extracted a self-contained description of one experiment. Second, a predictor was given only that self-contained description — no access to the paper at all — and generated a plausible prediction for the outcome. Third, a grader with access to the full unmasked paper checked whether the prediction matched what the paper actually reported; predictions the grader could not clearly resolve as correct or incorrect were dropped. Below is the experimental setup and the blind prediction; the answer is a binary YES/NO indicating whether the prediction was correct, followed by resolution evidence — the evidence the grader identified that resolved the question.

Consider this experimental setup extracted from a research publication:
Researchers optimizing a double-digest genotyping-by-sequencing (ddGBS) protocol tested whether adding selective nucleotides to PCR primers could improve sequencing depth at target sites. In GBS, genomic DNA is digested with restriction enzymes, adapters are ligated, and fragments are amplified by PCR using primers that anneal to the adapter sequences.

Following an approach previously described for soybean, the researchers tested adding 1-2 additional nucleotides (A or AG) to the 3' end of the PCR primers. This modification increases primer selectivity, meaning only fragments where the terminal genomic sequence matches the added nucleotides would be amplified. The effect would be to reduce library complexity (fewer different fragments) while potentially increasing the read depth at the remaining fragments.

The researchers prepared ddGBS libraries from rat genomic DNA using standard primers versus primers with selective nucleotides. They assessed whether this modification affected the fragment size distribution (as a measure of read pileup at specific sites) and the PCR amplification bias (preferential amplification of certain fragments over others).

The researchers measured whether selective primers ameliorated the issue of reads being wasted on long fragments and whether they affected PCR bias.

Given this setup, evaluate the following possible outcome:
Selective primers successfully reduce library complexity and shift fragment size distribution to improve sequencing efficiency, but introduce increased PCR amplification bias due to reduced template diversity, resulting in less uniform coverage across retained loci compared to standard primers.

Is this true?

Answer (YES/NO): NO